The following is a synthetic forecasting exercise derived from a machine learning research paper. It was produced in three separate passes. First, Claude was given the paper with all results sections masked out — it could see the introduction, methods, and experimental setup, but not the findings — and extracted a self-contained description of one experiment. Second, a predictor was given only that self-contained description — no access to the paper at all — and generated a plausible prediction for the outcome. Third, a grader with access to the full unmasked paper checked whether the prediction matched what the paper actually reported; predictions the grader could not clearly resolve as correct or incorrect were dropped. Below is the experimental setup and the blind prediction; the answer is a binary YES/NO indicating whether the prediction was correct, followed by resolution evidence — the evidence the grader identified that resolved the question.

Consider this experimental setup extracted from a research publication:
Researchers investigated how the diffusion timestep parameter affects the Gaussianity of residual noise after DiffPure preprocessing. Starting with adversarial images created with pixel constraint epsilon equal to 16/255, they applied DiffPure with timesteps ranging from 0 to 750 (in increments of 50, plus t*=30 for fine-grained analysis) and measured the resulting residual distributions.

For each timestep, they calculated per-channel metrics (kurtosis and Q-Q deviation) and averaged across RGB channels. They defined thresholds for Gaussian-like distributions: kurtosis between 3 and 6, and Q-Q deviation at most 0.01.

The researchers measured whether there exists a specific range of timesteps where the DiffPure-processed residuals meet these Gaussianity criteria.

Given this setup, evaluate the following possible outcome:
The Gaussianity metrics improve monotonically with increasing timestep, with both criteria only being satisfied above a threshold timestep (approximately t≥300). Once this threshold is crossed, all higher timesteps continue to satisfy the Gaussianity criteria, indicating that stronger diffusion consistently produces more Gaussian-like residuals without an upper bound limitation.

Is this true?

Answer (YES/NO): NO